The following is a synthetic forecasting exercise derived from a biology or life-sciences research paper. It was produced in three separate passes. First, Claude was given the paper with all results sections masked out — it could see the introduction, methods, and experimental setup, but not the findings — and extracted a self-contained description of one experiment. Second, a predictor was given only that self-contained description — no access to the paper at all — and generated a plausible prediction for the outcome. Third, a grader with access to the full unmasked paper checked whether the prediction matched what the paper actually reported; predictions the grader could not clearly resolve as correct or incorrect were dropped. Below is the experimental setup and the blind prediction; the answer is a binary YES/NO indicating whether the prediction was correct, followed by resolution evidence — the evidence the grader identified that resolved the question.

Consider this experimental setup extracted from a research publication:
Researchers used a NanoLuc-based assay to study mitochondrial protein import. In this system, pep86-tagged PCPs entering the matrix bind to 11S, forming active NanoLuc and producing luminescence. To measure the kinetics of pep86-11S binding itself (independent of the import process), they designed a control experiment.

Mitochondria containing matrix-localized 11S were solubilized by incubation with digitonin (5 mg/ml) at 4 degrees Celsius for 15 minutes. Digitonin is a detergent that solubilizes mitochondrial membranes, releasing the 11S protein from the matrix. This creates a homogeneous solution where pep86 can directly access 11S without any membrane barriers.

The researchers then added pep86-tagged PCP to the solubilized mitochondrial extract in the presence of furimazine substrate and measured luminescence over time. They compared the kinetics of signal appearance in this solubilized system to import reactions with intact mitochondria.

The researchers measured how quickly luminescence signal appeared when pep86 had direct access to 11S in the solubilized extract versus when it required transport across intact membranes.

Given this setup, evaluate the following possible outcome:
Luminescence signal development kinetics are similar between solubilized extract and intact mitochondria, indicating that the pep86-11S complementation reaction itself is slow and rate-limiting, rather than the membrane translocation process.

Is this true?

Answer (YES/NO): NO